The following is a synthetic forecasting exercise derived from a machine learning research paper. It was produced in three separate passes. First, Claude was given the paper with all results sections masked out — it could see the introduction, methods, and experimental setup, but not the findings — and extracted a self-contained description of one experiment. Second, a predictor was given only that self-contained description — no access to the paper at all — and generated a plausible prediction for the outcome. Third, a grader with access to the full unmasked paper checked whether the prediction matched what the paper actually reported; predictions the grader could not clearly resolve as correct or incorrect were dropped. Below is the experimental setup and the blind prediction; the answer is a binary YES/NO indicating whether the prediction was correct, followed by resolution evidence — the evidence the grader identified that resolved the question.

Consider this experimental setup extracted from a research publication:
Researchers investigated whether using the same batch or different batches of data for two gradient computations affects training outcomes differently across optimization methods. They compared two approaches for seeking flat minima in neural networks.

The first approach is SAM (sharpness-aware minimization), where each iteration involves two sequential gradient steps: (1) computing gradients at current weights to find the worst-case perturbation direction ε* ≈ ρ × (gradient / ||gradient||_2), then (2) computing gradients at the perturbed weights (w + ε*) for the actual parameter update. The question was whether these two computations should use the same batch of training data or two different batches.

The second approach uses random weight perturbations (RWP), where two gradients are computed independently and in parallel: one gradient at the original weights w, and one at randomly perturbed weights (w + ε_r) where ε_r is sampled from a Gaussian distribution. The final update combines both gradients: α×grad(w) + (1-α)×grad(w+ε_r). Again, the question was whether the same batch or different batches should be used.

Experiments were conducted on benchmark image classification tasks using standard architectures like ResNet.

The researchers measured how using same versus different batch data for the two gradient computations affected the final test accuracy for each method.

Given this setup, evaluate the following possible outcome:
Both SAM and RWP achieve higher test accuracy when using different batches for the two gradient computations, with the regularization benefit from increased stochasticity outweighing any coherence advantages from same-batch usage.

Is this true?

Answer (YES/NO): NO